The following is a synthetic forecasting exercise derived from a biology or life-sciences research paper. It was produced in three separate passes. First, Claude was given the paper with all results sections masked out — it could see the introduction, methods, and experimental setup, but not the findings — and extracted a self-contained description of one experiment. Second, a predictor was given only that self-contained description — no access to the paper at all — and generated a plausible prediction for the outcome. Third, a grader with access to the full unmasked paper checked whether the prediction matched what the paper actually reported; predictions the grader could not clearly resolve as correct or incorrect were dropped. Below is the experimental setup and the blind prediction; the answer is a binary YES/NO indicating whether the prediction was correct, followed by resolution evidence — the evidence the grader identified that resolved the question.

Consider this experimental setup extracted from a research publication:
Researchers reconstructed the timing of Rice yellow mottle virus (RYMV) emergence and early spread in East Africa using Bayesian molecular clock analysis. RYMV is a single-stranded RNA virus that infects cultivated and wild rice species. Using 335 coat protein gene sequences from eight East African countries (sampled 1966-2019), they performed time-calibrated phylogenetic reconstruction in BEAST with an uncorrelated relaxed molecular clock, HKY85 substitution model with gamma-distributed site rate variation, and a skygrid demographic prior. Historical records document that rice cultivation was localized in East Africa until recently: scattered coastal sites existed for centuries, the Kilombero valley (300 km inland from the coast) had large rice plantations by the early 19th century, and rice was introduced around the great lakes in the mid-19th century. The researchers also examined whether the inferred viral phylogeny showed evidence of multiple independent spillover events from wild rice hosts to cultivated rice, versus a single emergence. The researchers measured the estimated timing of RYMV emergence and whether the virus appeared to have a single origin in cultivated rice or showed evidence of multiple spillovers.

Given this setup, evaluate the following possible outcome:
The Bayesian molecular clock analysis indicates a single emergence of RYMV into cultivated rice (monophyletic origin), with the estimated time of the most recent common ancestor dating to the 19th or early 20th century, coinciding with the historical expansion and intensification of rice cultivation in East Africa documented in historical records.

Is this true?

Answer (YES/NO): NO